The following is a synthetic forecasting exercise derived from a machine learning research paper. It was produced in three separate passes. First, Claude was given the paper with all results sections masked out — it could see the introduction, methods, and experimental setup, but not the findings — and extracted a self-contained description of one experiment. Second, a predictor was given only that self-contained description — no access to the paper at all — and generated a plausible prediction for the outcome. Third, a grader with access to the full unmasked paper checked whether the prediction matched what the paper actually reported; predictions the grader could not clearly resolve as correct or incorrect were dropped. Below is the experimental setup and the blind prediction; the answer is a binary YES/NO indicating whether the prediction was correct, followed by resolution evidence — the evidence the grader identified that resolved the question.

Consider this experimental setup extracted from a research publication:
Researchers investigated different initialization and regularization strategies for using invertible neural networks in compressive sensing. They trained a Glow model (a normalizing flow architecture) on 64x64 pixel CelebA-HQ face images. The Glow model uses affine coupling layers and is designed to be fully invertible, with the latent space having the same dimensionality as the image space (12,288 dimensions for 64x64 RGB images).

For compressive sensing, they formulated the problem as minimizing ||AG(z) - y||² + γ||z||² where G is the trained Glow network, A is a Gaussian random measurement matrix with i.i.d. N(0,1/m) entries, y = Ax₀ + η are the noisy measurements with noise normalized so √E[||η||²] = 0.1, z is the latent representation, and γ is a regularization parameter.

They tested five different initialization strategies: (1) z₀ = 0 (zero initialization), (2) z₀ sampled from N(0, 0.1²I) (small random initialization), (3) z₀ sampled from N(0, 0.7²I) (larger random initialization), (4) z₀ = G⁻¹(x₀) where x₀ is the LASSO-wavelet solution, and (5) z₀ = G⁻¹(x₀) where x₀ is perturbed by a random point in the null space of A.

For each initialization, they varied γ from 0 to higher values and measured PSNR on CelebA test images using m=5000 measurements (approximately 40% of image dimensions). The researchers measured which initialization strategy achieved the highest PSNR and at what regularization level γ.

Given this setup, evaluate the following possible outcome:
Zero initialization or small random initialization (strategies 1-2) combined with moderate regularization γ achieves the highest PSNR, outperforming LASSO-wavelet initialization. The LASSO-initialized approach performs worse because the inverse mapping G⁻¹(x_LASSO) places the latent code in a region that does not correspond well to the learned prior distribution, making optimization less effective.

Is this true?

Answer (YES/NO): NO